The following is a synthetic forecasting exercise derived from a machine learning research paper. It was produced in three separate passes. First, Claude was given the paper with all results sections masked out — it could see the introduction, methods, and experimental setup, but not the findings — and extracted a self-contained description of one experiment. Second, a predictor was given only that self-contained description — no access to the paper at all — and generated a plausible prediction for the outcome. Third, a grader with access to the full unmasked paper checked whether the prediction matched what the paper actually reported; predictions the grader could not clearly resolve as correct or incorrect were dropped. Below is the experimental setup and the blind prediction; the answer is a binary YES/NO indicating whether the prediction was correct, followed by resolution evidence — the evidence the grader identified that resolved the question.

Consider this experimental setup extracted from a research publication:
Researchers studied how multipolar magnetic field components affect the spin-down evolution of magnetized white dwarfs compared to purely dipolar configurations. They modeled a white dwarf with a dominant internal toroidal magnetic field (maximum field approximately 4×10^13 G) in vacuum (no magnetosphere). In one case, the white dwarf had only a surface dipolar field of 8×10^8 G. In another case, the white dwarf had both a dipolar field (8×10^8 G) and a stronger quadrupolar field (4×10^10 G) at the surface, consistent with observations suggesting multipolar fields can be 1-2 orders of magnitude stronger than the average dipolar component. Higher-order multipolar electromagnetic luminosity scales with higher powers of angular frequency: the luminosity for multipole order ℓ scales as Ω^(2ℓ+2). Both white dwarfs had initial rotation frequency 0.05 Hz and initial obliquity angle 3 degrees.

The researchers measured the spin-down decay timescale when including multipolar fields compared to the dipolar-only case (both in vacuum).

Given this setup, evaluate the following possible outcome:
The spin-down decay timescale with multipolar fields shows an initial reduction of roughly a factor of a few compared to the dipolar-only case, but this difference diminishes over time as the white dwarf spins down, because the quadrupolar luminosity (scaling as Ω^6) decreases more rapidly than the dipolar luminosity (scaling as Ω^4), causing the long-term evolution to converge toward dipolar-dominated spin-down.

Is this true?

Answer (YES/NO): NO